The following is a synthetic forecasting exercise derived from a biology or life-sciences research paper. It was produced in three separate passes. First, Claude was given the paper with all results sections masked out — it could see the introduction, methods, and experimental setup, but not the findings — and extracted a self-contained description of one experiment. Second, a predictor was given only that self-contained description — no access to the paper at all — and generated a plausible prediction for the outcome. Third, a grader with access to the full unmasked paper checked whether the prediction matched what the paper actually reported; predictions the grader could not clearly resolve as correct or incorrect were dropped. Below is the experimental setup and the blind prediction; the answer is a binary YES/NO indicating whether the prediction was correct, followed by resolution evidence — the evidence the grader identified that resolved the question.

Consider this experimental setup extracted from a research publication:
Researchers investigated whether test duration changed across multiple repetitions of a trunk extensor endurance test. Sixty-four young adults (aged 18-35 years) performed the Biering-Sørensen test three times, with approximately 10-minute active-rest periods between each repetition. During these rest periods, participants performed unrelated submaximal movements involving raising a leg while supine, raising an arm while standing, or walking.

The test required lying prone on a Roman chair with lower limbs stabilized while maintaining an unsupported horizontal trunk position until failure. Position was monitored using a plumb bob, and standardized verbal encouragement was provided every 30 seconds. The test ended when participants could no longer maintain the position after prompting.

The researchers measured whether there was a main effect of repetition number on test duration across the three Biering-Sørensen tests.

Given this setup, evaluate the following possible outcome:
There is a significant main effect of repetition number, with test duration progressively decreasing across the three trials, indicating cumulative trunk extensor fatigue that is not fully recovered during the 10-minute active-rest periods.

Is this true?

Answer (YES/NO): YES